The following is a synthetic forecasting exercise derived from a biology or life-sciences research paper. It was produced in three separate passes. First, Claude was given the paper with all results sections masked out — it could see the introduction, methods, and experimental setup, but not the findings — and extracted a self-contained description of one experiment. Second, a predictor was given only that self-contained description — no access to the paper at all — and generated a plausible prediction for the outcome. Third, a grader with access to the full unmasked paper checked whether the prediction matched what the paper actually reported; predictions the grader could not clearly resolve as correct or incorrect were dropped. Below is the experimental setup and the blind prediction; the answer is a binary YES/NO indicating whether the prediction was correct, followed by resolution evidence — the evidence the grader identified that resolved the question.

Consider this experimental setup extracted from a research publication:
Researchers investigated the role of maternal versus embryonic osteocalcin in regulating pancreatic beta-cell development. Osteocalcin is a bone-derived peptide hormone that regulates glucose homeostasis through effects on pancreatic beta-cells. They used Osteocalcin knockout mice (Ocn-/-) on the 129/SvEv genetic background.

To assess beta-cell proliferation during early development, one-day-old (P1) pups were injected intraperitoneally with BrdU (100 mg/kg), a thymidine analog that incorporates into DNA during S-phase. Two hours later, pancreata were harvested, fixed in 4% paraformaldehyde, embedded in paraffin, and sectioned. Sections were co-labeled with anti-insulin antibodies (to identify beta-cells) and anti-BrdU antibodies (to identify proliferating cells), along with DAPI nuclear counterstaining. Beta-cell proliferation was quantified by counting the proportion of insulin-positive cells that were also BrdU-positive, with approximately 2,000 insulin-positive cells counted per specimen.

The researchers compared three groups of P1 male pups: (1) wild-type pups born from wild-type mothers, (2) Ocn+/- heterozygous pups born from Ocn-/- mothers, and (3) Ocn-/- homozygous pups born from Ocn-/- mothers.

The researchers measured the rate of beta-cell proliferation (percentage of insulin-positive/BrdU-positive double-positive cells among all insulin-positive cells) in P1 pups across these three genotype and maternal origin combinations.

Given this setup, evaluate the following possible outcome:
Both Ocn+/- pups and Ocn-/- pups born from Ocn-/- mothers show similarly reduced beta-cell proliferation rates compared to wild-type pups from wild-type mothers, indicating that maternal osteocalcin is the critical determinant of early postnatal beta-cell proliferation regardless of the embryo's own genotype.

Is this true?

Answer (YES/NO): NO